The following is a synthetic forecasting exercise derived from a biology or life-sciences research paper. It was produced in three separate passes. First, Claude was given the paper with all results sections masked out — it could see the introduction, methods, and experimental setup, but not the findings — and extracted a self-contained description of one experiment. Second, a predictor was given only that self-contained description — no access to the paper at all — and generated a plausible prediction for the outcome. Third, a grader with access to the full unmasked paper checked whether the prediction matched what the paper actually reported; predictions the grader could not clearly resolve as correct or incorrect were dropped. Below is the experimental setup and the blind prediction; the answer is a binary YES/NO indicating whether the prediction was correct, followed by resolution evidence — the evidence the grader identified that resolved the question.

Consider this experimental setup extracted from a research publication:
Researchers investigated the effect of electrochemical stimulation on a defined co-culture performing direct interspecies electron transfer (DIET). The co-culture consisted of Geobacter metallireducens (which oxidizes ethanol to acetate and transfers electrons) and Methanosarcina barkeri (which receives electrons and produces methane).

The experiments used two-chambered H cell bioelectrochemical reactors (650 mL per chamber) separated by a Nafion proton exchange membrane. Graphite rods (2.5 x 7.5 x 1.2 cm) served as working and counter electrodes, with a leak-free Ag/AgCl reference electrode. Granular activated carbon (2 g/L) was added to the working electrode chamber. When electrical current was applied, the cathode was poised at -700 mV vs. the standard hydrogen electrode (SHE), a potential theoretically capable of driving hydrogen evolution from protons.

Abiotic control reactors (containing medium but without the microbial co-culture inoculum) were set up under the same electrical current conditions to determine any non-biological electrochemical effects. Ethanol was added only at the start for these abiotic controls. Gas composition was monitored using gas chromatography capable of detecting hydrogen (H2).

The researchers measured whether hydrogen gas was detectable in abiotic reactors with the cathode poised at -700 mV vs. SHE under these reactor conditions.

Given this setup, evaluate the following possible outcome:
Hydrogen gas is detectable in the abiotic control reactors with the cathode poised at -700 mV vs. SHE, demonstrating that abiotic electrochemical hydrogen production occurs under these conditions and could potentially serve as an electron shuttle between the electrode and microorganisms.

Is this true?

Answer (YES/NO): YES